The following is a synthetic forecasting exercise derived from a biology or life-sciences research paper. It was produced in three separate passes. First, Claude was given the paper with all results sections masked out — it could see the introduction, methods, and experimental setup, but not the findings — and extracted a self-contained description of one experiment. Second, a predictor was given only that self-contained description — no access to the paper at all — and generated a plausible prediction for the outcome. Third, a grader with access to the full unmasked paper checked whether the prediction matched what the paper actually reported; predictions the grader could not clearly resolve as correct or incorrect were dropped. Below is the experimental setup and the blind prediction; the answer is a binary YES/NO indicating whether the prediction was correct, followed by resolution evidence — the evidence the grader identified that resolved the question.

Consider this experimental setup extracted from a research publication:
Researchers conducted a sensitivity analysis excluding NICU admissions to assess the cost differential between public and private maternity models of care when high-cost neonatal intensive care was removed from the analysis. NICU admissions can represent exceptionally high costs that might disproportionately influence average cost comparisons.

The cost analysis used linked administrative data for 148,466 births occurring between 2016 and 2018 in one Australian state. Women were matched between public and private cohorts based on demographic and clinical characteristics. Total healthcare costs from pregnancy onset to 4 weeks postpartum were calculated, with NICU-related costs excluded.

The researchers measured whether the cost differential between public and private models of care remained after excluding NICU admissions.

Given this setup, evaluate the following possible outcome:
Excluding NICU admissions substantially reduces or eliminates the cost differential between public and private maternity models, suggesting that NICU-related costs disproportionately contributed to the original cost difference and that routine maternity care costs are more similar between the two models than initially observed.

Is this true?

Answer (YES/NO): NO